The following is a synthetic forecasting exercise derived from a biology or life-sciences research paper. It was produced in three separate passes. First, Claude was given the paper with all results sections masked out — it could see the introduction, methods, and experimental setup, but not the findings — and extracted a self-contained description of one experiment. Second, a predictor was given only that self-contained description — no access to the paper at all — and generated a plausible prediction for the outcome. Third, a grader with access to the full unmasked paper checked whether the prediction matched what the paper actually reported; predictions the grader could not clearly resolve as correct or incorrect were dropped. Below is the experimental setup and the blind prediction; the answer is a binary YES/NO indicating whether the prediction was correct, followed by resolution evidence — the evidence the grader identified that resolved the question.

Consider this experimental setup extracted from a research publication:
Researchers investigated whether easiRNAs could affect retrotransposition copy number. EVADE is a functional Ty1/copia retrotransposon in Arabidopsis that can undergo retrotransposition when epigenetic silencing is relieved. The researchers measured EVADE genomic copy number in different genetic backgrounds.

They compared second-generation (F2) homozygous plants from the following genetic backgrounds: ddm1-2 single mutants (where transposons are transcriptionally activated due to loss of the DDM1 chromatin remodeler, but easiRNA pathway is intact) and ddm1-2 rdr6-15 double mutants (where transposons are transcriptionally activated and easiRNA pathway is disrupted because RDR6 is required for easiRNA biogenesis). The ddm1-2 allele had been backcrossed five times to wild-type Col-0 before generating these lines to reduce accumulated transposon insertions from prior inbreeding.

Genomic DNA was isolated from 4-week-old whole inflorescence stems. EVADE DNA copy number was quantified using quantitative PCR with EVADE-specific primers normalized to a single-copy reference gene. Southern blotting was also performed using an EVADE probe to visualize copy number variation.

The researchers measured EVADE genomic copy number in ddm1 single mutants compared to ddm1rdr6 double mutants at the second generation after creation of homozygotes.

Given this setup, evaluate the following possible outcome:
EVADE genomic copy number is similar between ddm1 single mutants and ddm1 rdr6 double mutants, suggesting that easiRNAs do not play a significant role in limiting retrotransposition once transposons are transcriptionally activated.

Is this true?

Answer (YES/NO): NO